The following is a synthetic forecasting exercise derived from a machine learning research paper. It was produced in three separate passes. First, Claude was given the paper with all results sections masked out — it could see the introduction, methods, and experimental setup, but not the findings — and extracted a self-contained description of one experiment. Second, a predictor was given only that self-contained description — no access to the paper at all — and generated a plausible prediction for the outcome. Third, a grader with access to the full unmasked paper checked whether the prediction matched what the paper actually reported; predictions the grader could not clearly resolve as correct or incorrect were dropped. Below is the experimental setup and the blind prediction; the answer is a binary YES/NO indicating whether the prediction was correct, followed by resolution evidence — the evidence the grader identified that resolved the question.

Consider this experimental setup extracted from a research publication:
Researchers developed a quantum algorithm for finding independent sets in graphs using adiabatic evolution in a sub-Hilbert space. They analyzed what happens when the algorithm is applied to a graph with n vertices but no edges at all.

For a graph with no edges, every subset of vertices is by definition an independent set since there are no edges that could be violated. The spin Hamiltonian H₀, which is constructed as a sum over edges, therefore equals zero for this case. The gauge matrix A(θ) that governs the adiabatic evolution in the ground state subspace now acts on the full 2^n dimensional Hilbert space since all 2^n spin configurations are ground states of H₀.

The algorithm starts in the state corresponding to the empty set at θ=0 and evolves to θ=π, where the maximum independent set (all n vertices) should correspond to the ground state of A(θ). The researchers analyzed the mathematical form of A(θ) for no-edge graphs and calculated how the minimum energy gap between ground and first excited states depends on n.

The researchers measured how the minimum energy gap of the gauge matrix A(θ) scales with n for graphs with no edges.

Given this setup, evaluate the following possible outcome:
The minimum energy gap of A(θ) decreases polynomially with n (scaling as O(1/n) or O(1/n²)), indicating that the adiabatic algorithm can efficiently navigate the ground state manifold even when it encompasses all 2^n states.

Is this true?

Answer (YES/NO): NO